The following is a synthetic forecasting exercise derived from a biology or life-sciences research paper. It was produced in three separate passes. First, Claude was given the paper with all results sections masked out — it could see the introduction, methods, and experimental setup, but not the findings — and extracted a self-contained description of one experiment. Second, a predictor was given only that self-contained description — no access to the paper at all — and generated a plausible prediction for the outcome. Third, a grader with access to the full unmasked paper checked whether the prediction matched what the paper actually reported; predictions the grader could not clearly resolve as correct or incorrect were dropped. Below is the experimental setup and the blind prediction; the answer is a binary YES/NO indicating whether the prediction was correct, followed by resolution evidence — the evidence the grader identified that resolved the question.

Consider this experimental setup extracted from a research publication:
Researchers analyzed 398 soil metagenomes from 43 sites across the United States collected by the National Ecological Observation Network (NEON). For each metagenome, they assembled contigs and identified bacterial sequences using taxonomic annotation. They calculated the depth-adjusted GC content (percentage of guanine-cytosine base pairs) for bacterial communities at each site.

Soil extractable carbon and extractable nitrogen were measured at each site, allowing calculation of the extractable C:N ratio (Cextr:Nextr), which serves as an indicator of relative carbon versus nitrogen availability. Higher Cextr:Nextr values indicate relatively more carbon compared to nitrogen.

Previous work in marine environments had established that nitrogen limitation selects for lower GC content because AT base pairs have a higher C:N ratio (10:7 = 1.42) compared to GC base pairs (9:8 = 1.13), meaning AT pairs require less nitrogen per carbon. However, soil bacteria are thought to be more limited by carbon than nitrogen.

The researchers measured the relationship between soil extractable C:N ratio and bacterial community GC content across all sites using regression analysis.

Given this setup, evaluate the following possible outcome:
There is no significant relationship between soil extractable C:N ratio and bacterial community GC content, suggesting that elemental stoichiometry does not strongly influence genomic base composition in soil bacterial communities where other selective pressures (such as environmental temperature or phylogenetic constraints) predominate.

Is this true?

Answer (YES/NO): NO